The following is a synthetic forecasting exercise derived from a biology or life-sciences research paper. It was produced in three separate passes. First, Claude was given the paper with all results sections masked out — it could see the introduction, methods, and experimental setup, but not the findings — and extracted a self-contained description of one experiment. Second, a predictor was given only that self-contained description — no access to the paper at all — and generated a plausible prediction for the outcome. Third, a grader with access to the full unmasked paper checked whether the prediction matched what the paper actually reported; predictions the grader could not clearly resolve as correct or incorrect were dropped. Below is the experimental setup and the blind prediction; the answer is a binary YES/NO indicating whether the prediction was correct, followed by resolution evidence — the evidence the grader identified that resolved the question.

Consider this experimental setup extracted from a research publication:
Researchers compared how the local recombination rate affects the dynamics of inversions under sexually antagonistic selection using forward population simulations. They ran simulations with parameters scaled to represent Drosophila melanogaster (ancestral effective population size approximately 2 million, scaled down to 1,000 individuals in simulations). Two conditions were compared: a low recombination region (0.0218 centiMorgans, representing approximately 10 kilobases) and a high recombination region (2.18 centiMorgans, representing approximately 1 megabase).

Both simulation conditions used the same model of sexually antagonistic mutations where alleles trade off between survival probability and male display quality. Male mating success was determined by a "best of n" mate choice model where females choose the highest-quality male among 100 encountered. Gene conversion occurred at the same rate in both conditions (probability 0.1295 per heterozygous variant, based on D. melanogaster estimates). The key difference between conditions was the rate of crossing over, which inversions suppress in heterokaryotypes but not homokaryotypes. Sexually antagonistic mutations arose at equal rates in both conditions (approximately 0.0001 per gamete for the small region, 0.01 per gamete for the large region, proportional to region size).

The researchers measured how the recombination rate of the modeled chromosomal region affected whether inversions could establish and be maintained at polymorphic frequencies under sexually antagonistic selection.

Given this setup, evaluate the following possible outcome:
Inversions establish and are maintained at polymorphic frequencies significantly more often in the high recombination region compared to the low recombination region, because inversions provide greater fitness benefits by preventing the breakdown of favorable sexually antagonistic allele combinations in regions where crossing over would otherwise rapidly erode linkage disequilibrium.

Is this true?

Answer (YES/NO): NO